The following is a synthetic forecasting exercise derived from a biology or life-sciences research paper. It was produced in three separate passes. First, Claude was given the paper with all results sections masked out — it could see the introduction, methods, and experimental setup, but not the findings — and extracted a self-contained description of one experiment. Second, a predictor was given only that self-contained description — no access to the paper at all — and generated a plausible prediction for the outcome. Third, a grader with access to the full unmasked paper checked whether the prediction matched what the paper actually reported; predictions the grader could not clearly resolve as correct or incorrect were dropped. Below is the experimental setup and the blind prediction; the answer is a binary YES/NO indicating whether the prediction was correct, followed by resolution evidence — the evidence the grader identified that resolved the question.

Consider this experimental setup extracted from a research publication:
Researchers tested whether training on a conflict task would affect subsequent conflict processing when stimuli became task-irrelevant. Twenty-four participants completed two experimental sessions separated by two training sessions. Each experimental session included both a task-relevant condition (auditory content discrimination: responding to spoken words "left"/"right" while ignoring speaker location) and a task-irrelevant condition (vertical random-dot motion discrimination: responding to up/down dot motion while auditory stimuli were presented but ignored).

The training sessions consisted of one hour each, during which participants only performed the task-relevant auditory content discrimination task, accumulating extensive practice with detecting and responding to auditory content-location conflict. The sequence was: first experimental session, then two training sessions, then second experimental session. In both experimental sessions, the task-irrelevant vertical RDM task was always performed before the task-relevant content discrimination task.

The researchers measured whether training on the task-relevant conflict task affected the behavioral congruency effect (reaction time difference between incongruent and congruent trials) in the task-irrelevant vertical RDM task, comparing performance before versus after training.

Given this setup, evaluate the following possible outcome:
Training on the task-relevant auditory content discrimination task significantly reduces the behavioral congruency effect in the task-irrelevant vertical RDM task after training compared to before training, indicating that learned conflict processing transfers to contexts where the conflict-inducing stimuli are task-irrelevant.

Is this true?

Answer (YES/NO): NO